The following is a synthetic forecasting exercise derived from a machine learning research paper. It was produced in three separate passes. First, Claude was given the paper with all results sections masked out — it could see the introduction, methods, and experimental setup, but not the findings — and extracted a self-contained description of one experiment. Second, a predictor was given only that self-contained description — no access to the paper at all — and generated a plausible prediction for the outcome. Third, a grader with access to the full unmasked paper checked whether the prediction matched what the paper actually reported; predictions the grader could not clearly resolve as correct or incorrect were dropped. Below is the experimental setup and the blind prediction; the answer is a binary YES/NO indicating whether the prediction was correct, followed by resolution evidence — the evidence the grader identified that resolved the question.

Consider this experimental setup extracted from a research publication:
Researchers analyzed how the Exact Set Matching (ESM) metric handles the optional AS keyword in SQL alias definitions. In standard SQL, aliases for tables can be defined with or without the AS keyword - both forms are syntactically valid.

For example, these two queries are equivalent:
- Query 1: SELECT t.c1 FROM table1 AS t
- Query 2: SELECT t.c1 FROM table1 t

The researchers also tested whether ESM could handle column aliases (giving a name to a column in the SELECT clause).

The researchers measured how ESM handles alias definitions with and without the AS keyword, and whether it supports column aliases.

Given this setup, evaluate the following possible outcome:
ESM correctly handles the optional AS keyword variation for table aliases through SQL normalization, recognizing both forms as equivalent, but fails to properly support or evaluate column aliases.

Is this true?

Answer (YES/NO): NO